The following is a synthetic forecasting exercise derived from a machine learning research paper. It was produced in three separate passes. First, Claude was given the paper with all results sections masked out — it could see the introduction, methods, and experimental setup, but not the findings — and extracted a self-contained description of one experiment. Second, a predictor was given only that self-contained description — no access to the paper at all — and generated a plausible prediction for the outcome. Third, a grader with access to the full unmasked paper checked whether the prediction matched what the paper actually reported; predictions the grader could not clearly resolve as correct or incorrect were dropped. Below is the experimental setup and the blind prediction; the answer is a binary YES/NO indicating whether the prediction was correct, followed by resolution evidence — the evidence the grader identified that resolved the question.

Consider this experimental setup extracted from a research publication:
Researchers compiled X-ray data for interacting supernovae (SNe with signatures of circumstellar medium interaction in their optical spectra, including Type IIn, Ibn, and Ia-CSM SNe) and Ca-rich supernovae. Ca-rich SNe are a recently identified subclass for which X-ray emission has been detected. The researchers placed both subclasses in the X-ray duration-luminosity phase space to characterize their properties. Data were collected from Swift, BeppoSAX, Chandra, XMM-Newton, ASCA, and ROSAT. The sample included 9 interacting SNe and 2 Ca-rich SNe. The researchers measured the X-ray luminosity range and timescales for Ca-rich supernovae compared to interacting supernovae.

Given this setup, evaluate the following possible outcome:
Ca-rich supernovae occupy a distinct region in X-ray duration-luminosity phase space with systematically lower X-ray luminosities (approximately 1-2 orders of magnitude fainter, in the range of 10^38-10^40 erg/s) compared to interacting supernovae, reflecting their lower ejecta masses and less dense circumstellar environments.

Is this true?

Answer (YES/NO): NO